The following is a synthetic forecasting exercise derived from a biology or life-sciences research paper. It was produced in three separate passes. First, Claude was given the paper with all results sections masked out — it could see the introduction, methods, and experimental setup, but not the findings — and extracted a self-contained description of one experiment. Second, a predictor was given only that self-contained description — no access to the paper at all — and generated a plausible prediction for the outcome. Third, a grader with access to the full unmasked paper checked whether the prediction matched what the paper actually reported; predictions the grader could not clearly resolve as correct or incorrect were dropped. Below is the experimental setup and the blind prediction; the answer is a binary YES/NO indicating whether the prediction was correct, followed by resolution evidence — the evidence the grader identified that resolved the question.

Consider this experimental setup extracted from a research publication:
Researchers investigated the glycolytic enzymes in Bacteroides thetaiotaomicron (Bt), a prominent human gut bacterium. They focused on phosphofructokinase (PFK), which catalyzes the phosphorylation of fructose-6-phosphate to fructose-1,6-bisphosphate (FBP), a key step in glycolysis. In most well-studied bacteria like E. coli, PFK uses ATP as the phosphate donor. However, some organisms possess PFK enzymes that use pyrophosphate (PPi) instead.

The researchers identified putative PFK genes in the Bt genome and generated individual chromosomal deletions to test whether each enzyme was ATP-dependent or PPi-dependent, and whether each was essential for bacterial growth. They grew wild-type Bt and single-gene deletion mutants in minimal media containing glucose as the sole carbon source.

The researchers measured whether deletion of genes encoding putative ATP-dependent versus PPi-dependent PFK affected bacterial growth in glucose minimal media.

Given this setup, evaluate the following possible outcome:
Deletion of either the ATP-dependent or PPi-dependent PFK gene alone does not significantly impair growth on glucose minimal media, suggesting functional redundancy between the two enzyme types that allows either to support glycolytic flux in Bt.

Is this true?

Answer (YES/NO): NO